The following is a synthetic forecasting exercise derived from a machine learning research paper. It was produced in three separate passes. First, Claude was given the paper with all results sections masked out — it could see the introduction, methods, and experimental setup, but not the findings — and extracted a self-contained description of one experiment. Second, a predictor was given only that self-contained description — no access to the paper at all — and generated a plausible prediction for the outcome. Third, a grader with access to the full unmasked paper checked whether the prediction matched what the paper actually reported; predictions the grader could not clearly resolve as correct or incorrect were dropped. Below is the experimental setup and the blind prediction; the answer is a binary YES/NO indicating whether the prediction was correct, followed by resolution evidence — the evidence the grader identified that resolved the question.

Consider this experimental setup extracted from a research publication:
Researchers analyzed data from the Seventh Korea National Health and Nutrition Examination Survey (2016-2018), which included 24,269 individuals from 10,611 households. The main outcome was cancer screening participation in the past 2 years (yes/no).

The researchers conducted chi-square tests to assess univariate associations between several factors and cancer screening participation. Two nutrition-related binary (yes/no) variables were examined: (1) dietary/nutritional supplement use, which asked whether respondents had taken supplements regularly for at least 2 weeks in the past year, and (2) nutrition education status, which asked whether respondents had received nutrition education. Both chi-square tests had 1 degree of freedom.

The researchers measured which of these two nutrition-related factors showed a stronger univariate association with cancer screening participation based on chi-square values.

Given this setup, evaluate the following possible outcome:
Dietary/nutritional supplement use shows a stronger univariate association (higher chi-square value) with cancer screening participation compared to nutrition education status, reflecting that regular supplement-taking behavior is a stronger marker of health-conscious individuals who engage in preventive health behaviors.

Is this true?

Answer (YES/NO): YES